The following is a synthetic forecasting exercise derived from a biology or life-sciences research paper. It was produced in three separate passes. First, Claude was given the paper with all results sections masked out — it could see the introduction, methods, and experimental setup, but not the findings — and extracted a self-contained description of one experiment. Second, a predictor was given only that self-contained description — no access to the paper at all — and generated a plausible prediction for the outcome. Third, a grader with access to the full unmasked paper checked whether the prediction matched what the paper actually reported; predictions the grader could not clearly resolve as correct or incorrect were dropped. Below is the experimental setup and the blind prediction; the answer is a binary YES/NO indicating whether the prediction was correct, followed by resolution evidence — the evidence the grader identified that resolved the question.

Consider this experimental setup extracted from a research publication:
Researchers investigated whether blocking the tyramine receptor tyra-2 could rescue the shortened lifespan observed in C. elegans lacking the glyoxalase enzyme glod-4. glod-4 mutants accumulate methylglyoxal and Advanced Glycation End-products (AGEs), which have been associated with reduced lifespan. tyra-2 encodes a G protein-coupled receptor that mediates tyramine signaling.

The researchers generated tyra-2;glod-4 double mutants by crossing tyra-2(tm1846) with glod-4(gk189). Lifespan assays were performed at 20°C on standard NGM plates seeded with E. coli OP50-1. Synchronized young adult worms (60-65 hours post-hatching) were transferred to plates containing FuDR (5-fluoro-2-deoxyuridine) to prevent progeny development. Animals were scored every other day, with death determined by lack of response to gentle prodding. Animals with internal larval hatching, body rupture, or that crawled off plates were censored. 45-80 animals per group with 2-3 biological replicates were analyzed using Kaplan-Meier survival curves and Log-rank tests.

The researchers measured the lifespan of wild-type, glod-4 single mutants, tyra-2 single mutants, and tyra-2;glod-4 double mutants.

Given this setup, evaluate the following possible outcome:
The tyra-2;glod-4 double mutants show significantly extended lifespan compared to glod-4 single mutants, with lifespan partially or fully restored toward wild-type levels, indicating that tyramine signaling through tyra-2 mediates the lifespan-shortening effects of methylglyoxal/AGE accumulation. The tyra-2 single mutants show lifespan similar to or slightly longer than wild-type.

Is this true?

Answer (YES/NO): YES